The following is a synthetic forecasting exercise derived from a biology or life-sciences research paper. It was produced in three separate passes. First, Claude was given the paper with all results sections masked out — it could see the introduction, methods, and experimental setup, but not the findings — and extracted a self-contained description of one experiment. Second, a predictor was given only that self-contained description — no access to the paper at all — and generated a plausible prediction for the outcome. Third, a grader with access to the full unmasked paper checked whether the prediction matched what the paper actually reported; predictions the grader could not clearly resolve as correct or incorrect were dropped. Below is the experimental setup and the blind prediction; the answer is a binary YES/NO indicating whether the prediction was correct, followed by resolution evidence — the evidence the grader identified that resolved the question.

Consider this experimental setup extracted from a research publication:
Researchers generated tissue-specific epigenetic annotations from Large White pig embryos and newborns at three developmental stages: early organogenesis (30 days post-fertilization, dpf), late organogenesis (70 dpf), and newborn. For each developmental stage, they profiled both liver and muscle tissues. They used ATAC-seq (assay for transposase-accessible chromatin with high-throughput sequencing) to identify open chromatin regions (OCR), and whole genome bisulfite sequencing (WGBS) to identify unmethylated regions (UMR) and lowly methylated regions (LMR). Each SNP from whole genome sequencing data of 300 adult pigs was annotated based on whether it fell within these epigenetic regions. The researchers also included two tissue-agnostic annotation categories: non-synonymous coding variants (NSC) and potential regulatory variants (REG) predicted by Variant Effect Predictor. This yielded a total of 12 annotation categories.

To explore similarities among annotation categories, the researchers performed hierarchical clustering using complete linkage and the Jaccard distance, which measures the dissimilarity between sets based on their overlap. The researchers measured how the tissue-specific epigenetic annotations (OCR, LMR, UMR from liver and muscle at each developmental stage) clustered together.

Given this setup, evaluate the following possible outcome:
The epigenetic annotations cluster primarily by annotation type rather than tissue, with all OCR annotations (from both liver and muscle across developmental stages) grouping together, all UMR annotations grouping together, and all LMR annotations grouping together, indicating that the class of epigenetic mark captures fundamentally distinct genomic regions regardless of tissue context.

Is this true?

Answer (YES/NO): YES